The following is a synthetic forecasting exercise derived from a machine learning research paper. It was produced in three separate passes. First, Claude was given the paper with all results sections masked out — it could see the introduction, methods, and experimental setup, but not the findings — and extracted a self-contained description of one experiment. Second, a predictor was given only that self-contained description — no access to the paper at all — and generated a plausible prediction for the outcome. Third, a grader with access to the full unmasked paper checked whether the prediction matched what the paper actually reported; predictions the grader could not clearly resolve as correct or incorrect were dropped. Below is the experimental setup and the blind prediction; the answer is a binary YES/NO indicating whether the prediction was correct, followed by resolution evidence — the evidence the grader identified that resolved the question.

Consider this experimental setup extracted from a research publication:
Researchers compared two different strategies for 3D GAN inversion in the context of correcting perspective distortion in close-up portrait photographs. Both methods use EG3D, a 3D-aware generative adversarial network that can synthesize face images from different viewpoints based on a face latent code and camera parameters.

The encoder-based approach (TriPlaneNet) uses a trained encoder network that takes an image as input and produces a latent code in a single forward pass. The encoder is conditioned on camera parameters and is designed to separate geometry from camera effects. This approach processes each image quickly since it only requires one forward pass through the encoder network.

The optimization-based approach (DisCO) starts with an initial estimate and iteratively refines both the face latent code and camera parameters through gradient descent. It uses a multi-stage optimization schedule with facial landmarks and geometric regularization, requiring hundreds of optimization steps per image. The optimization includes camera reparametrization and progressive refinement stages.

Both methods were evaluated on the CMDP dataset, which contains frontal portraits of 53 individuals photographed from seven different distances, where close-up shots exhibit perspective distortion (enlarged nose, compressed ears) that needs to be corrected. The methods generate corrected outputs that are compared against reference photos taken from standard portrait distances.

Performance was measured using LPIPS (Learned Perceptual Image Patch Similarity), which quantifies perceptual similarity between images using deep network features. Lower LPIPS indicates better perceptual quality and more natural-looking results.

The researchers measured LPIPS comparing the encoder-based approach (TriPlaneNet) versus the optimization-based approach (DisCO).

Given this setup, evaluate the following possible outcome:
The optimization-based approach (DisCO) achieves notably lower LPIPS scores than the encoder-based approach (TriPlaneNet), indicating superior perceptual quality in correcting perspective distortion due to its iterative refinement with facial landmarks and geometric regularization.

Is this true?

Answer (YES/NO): YES